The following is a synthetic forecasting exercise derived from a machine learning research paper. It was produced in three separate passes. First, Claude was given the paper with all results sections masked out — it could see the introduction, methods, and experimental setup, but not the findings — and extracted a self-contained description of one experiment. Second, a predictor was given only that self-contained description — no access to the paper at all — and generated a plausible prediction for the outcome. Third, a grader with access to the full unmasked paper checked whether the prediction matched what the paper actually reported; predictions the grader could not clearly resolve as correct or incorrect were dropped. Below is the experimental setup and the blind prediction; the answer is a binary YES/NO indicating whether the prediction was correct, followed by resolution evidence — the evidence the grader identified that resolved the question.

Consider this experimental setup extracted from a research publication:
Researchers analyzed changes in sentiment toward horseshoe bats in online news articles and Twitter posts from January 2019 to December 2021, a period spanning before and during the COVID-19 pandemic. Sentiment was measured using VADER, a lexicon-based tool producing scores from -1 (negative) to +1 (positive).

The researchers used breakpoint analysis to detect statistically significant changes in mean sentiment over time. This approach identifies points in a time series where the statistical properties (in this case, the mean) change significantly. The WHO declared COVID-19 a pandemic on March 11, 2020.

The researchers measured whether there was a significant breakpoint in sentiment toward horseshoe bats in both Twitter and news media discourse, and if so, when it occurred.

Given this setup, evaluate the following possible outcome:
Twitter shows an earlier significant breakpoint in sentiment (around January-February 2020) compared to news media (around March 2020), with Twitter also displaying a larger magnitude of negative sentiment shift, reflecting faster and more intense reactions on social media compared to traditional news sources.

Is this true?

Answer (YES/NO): NO